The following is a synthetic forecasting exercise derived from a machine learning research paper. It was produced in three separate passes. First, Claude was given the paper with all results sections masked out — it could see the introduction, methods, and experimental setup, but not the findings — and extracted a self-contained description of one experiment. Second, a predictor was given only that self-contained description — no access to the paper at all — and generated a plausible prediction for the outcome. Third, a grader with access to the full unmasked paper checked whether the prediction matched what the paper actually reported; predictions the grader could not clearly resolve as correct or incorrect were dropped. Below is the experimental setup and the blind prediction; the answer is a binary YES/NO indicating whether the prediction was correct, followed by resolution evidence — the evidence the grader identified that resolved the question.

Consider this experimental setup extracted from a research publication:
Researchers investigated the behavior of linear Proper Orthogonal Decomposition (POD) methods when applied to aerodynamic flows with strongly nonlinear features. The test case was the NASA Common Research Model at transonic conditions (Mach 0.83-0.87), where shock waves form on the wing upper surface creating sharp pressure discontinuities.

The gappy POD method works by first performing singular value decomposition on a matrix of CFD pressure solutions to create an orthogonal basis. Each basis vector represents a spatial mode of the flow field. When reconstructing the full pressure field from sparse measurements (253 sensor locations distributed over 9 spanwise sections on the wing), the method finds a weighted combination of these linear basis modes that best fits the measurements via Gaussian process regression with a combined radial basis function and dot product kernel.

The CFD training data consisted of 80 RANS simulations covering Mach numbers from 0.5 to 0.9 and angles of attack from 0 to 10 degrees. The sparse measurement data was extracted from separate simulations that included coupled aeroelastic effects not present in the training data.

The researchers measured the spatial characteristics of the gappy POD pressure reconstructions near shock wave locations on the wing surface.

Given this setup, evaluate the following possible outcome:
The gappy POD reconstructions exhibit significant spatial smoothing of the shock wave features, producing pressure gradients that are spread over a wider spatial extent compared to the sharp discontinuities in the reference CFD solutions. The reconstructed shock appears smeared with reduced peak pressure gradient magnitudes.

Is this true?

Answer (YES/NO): NO